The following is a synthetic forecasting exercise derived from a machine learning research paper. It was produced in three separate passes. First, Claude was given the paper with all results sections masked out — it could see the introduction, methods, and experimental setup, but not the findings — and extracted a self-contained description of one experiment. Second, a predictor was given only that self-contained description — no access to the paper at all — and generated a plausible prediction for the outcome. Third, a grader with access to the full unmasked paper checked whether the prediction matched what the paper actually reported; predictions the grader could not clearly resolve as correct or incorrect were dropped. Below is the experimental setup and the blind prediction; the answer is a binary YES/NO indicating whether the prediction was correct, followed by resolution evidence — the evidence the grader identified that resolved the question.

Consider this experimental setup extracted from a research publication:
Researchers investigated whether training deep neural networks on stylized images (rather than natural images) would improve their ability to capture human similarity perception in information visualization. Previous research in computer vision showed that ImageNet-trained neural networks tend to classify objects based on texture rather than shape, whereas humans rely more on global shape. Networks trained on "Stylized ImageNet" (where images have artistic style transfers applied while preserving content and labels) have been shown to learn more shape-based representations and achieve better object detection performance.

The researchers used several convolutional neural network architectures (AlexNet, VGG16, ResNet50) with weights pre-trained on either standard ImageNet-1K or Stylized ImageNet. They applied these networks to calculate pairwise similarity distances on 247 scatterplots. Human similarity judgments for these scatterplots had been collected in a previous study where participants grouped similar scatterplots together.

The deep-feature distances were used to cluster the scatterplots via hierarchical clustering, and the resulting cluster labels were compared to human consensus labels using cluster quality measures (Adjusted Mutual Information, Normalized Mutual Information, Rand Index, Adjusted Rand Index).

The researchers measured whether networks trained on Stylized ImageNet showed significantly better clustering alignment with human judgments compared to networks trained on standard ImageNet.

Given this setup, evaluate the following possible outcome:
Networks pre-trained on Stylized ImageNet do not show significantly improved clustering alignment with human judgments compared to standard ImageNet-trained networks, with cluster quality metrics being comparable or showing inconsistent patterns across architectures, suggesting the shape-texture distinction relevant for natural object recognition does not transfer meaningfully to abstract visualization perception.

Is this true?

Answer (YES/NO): YES